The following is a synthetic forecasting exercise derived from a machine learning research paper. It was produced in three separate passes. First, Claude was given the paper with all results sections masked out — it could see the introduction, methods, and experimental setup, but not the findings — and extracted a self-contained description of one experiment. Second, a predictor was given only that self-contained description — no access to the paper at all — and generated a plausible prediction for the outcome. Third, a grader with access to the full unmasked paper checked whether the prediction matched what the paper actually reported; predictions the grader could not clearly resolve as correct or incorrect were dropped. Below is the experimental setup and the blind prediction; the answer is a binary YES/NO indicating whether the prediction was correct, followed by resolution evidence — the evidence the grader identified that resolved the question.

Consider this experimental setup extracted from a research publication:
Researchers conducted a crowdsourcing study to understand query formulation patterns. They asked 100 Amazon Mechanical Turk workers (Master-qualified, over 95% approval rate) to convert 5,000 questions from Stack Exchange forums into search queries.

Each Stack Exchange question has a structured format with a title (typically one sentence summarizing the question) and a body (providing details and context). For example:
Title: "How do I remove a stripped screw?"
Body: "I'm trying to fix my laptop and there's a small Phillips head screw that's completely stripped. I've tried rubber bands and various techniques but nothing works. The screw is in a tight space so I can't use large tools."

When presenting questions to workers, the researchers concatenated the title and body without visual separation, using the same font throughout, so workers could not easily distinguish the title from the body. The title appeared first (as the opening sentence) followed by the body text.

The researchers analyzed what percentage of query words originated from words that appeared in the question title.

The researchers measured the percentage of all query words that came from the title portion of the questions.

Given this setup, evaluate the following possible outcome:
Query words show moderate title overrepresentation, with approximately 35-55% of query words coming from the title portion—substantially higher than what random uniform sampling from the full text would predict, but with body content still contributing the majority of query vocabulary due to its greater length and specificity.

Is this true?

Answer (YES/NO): NO